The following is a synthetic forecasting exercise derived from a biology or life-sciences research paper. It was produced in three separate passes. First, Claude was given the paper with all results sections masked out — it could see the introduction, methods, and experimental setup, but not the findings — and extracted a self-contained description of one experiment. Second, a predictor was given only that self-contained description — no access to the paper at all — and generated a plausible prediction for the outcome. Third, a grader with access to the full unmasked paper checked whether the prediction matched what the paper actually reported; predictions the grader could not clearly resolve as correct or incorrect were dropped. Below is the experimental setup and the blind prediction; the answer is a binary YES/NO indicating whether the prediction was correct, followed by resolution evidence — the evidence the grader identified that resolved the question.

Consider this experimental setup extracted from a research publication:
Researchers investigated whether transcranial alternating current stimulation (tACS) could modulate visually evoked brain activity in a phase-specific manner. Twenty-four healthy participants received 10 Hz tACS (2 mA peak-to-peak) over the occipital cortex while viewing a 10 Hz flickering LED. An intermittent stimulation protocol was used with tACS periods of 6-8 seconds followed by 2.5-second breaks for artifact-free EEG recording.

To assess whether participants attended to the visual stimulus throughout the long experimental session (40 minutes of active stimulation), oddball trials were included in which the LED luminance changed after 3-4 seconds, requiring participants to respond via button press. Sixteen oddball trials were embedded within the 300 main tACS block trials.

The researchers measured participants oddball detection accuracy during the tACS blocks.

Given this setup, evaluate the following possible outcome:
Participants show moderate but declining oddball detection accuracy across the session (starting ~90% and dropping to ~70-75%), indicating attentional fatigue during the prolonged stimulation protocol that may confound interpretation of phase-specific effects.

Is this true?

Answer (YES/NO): NO